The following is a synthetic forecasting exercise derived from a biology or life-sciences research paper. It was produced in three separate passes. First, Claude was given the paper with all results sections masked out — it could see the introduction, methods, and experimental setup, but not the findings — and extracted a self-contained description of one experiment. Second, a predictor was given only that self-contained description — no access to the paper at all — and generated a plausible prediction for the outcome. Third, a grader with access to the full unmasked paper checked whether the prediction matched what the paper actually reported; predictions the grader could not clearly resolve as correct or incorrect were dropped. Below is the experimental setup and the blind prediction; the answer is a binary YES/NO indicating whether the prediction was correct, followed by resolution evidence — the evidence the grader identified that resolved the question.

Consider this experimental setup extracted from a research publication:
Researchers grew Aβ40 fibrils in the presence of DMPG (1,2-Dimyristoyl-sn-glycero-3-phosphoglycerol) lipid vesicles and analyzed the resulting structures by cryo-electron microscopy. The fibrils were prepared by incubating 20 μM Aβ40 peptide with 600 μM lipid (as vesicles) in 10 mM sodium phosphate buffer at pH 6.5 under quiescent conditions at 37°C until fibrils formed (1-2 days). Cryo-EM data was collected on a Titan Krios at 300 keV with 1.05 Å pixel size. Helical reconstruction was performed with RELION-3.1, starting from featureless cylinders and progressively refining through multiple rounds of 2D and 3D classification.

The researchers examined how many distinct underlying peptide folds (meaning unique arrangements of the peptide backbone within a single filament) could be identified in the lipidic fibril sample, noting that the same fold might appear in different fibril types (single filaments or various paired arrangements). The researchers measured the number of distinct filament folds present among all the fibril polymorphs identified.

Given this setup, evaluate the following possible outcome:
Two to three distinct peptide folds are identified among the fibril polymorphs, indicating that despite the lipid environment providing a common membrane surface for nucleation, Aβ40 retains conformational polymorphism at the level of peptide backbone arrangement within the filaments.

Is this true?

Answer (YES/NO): YES